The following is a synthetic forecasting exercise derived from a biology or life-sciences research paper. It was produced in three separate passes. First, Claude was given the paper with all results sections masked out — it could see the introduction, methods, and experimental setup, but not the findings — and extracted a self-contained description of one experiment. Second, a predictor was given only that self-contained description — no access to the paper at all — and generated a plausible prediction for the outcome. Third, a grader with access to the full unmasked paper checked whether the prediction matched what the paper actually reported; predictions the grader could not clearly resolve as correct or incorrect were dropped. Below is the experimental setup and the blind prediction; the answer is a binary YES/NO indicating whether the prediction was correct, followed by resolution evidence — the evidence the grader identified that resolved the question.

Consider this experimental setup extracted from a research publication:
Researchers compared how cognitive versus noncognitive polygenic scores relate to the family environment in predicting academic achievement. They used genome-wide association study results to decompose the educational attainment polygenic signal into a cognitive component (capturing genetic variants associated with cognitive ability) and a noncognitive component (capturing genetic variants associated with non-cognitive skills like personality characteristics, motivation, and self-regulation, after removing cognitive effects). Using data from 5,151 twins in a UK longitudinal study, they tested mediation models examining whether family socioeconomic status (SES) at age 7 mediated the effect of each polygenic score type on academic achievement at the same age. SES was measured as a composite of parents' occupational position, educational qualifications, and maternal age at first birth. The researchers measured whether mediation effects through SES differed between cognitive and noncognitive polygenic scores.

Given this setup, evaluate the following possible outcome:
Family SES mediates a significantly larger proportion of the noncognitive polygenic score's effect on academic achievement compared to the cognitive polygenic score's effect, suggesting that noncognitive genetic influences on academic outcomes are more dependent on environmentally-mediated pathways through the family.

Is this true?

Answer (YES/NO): YES